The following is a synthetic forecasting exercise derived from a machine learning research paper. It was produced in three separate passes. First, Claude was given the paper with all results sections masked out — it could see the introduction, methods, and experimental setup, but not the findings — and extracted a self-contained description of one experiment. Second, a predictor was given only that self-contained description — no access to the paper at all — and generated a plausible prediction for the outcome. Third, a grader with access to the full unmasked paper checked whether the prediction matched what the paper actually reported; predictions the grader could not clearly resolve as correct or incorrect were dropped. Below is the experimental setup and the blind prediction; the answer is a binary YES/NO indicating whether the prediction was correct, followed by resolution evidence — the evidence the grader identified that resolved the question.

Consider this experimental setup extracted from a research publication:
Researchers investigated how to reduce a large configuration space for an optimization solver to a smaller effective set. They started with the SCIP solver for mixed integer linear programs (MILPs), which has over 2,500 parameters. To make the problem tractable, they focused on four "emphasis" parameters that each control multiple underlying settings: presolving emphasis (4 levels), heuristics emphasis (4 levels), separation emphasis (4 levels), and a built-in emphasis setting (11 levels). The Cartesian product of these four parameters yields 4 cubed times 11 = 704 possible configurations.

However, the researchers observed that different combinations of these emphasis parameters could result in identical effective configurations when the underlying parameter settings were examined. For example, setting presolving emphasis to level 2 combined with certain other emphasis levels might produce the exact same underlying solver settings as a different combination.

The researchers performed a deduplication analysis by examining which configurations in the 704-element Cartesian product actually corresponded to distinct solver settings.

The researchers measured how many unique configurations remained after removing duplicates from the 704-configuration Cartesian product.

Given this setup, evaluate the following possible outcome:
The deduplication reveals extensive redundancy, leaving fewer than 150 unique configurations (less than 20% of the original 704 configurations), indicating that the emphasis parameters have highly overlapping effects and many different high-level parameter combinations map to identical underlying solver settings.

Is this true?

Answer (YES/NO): NO